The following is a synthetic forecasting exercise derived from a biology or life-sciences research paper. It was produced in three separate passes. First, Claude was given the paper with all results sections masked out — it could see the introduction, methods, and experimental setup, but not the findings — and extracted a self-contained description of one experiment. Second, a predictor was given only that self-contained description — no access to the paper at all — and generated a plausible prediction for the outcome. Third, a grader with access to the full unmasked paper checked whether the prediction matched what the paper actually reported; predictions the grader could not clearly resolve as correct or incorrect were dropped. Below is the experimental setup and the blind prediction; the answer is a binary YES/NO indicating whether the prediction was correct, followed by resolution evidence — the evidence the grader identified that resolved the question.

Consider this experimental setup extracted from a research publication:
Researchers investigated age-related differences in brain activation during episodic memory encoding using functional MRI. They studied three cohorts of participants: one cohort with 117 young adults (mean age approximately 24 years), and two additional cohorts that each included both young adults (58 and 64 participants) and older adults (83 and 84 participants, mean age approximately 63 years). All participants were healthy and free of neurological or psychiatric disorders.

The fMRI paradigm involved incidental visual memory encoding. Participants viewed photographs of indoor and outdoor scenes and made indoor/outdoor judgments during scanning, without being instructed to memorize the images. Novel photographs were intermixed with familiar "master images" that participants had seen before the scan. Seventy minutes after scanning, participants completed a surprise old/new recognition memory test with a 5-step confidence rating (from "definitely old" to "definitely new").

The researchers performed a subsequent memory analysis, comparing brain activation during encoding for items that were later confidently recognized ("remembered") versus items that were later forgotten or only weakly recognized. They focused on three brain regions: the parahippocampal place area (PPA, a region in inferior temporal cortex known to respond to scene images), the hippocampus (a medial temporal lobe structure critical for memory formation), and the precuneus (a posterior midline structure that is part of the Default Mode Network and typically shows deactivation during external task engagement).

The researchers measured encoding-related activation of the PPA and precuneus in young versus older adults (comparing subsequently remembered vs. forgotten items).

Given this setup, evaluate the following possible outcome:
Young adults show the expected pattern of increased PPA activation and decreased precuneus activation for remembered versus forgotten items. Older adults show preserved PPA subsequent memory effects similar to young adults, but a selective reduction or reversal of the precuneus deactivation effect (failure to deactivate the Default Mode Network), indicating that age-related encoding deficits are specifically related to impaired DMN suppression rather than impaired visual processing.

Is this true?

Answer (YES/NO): NO